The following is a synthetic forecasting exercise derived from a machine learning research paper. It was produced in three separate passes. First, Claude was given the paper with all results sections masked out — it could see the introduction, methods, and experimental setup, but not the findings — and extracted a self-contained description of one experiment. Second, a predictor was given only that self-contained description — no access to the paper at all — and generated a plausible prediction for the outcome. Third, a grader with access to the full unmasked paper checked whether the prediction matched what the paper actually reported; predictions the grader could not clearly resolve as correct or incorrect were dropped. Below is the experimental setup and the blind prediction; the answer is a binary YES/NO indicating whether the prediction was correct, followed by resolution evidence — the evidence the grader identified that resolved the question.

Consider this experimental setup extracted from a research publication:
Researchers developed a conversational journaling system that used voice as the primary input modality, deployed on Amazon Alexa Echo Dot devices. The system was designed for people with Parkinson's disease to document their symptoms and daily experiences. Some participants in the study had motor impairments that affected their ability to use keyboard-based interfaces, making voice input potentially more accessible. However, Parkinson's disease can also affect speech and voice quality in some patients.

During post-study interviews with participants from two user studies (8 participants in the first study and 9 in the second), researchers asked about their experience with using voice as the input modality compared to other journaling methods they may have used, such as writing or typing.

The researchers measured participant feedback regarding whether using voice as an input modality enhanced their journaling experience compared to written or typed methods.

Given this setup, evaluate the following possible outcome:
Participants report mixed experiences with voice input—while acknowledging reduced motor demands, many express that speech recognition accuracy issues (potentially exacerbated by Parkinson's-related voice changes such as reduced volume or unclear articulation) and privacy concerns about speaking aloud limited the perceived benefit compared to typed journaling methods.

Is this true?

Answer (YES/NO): NO